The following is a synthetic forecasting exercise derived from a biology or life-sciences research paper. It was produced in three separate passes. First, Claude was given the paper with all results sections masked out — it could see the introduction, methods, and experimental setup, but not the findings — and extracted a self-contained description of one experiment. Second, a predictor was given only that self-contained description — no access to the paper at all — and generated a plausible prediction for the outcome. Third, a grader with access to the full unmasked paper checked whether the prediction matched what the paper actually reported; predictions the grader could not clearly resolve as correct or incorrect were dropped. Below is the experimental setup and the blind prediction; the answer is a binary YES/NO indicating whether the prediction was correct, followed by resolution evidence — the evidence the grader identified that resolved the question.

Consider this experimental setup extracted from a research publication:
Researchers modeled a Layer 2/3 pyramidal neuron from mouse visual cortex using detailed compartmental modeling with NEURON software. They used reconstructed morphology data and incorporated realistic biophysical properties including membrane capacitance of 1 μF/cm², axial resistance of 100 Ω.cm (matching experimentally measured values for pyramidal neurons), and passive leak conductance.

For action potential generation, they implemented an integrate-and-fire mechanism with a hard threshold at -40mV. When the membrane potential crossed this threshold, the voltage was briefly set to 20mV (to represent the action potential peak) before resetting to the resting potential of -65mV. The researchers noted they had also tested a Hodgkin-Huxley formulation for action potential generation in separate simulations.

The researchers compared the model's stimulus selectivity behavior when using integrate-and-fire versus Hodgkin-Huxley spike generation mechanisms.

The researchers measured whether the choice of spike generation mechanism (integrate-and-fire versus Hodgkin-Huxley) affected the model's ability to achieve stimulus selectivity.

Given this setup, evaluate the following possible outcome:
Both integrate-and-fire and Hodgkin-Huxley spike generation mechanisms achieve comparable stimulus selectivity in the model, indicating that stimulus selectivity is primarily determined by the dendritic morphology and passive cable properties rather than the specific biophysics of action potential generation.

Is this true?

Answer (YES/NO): YES